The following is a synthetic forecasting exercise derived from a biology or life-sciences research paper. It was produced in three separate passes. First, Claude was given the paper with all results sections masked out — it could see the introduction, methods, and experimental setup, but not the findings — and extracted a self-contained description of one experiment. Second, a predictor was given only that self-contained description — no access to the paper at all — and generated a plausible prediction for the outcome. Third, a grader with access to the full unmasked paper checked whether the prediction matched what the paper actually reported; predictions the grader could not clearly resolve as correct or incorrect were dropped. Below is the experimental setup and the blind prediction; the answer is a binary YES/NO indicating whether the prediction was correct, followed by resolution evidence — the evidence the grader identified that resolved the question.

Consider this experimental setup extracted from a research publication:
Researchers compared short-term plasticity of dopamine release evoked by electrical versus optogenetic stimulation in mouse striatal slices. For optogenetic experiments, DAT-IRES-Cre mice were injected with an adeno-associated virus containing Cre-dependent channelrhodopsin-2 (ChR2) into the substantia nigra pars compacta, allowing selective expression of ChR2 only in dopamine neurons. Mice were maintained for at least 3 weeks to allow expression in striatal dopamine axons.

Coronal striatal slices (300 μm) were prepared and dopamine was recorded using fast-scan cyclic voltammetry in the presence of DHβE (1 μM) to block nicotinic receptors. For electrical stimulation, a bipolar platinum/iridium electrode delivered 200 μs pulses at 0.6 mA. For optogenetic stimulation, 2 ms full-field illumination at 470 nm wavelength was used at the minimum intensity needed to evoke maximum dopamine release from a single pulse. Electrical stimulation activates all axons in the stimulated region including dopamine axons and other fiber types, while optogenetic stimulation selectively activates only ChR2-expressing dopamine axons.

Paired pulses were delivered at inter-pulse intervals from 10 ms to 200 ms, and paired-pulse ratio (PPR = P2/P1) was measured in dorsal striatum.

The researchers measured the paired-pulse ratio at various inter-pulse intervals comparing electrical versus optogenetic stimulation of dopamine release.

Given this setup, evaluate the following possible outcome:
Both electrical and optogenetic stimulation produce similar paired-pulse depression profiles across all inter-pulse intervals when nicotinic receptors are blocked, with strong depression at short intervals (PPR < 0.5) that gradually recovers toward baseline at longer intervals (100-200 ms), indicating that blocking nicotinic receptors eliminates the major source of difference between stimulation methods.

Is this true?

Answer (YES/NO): NO